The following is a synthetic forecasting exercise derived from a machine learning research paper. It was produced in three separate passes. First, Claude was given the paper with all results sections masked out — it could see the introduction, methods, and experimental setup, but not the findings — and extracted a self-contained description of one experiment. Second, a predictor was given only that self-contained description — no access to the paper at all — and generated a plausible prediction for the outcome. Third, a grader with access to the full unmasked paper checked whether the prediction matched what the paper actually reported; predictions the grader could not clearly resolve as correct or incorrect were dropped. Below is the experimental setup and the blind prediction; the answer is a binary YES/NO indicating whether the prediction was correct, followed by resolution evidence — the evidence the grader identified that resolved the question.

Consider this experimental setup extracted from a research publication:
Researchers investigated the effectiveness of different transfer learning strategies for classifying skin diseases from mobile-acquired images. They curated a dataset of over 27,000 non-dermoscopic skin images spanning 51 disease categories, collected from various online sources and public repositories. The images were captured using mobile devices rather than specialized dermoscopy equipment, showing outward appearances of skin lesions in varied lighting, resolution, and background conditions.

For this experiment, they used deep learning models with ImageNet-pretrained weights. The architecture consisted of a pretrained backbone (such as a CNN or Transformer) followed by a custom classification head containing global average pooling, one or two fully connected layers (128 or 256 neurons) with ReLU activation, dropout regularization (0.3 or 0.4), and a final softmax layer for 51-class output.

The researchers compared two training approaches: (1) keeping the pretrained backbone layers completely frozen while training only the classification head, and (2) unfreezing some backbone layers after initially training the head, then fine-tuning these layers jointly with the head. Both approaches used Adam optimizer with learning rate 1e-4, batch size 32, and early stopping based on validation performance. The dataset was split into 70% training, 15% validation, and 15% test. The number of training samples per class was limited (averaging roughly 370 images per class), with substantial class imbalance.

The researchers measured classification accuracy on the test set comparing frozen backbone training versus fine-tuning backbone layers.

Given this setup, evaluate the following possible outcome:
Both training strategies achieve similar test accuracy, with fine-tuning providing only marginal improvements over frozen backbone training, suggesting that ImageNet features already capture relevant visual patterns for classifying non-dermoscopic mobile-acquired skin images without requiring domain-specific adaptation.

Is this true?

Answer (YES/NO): NO